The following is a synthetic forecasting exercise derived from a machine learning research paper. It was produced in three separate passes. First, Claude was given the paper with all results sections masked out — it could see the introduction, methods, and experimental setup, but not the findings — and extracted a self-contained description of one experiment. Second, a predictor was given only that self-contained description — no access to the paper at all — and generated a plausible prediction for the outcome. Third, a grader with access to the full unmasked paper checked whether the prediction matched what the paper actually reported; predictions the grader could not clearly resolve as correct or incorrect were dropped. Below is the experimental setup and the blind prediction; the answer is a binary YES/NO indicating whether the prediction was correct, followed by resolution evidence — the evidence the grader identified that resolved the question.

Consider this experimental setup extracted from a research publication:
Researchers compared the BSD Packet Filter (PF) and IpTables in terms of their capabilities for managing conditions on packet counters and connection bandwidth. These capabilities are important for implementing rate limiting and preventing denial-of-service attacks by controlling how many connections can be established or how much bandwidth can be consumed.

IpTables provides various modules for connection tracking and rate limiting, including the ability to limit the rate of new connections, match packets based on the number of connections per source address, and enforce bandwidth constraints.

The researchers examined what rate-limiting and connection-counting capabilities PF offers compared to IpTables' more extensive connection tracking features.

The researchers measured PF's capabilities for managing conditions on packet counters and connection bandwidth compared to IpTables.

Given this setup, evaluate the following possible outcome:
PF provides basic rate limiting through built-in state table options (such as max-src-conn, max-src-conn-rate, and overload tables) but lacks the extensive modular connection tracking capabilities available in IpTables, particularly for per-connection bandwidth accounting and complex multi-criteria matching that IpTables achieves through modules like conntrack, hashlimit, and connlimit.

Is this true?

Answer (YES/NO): NO